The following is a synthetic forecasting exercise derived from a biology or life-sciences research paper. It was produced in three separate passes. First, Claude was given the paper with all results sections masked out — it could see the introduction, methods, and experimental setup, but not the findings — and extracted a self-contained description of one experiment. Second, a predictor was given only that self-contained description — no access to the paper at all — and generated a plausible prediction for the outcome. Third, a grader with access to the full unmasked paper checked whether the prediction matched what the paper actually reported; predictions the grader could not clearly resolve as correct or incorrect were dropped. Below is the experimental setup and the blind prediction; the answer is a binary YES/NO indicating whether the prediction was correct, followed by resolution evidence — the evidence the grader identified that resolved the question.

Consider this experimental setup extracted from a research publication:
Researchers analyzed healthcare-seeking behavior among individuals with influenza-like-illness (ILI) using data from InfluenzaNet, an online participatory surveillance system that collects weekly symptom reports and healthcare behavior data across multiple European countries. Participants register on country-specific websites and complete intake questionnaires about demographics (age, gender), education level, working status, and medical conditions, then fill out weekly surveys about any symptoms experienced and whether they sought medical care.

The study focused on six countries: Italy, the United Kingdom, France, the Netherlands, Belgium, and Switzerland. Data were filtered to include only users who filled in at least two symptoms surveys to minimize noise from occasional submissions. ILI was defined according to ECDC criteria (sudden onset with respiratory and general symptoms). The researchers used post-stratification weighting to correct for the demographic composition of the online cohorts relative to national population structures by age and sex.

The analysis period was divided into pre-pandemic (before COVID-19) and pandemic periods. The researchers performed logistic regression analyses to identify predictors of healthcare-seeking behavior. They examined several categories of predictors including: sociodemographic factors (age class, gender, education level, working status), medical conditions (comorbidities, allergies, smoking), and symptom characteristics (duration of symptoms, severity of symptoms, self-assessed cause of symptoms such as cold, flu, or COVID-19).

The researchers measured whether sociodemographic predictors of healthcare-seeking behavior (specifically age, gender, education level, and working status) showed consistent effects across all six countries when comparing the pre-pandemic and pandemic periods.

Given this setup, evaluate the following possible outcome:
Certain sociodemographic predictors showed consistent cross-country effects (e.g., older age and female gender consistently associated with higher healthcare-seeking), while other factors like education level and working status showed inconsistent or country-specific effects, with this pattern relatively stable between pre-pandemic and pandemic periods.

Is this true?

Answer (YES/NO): NO